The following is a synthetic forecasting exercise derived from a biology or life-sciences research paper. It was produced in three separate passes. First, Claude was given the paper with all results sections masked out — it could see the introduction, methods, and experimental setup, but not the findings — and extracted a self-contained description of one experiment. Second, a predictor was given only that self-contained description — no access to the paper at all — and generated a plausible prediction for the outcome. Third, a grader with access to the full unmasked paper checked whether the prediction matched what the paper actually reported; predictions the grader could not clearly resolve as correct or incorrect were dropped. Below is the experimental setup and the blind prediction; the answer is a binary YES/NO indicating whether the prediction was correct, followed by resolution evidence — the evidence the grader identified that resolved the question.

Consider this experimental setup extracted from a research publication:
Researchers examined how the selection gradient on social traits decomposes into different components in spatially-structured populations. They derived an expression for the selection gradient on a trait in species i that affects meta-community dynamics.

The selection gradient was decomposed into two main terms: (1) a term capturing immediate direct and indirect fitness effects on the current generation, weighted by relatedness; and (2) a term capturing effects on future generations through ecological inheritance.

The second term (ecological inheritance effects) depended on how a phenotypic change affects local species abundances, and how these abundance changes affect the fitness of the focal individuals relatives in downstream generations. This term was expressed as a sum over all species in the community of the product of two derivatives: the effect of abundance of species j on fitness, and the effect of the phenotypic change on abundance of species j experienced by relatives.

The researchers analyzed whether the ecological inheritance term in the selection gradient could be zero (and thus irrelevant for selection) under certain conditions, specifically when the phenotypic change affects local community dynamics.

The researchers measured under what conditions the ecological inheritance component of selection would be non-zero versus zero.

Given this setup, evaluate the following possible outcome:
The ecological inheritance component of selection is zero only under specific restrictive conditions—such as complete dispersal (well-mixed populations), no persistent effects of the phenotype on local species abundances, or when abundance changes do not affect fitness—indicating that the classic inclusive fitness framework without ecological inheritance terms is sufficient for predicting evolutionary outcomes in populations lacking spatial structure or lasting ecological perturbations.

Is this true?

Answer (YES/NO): YES